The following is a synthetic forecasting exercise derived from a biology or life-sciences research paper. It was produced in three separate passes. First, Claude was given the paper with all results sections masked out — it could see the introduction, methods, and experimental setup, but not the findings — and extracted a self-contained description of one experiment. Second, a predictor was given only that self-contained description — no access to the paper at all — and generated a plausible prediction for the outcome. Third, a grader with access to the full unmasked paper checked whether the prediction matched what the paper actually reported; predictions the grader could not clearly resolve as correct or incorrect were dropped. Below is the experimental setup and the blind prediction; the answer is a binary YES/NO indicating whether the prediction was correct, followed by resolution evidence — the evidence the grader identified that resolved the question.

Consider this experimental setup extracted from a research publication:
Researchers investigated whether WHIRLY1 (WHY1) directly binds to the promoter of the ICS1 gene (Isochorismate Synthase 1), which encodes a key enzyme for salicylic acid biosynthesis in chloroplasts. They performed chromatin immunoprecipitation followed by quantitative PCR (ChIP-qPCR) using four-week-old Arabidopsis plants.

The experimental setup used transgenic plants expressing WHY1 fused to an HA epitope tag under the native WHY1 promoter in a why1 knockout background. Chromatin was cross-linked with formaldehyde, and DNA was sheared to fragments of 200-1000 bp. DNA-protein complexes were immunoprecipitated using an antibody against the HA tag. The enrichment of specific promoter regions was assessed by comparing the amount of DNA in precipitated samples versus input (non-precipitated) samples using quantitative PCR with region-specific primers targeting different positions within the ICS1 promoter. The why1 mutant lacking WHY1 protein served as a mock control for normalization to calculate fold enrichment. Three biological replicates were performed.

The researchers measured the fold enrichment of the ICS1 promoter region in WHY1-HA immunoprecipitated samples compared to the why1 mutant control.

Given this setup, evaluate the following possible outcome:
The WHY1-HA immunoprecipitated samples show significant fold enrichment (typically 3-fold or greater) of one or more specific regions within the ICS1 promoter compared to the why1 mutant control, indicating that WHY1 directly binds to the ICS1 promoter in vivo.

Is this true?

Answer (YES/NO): YES